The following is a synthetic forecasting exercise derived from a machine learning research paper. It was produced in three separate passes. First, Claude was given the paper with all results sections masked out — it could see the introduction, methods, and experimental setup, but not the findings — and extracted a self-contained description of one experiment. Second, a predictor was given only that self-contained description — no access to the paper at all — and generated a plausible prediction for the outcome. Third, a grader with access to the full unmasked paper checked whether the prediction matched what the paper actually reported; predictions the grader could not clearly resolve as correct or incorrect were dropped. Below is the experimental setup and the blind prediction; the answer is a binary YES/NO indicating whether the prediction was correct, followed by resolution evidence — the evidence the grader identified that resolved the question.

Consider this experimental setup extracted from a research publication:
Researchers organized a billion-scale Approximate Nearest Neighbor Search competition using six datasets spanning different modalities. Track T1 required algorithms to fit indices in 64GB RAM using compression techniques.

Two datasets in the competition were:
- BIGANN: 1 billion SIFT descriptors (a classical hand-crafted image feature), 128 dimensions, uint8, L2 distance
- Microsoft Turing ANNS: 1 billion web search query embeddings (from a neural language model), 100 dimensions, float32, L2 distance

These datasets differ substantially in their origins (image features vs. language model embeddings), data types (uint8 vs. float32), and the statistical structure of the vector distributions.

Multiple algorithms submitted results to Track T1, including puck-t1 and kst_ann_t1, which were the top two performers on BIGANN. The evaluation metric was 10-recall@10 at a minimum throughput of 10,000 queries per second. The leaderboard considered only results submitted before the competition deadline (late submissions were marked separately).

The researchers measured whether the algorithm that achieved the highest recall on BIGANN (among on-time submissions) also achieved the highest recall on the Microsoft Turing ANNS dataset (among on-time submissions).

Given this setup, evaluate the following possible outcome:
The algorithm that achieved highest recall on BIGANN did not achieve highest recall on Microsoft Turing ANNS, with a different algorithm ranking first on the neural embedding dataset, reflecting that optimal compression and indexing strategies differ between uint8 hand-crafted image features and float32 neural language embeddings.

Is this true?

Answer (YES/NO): YES